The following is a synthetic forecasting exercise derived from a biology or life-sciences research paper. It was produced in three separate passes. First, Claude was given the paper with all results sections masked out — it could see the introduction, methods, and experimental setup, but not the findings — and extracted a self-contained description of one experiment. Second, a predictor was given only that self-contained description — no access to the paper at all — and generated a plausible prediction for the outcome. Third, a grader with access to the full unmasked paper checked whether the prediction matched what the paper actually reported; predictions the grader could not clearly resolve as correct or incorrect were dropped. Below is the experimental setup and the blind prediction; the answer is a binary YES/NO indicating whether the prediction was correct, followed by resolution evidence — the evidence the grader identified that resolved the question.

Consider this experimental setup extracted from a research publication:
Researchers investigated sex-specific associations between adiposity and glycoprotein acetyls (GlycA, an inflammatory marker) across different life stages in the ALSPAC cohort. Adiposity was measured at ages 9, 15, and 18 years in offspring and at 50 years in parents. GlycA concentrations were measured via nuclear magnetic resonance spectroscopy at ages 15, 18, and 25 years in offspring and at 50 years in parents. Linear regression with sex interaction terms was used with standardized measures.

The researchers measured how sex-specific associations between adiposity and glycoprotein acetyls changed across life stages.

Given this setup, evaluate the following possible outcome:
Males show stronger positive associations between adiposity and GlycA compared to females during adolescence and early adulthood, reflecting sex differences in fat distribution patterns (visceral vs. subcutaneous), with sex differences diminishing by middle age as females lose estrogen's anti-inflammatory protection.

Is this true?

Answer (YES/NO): NO